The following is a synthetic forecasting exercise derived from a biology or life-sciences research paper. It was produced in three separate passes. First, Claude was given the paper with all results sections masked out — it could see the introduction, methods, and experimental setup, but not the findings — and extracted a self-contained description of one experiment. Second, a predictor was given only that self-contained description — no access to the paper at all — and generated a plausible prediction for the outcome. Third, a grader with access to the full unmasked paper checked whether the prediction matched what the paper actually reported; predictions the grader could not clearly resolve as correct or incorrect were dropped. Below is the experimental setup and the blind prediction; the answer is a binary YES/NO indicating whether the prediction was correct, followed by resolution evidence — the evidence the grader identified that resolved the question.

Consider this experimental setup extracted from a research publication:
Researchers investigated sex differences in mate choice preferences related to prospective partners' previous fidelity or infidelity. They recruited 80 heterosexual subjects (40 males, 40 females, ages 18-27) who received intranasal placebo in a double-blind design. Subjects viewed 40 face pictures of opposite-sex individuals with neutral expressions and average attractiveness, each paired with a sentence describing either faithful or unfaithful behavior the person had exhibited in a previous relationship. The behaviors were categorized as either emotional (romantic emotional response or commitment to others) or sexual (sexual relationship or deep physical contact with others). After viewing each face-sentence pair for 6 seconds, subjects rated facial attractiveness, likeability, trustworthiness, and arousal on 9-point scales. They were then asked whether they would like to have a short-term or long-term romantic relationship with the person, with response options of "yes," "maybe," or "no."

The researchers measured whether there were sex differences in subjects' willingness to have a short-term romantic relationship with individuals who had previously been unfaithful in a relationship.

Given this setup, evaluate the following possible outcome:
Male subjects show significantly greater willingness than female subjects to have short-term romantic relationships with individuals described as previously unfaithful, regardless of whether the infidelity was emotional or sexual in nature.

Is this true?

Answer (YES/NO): YES